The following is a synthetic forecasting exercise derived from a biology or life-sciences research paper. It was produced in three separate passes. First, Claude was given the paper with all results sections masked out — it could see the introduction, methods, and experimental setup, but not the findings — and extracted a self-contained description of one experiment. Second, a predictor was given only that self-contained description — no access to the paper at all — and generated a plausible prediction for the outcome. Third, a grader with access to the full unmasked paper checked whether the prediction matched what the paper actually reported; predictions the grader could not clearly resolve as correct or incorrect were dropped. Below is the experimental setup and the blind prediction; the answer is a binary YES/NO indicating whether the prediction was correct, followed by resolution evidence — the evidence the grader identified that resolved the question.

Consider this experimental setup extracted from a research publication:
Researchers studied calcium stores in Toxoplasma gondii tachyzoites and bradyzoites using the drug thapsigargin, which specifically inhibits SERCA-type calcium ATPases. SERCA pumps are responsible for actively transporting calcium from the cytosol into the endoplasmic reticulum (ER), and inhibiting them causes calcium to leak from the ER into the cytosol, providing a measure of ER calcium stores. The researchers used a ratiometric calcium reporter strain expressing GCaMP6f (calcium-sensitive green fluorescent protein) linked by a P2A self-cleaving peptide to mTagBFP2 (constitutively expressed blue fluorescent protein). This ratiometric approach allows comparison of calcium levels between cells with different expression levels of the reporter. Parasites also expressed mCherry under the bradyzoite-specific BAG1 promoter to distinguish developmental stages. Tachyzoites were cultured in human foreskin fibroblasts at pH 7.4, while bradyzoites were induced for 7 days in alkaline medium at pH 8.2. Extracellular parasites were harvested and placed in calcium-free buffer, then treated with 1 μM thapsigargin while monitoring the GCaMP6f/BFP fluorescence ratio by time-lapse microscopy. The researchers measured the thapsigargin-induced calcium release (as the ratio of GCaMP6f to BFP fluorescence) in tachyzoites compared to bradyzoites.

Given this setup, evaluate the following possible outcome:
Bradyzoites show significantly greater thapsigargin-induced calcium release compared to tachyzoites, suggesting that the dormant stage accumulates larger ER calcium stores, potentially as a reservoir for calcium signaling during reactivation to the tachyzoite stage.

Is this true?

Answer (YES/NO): NO